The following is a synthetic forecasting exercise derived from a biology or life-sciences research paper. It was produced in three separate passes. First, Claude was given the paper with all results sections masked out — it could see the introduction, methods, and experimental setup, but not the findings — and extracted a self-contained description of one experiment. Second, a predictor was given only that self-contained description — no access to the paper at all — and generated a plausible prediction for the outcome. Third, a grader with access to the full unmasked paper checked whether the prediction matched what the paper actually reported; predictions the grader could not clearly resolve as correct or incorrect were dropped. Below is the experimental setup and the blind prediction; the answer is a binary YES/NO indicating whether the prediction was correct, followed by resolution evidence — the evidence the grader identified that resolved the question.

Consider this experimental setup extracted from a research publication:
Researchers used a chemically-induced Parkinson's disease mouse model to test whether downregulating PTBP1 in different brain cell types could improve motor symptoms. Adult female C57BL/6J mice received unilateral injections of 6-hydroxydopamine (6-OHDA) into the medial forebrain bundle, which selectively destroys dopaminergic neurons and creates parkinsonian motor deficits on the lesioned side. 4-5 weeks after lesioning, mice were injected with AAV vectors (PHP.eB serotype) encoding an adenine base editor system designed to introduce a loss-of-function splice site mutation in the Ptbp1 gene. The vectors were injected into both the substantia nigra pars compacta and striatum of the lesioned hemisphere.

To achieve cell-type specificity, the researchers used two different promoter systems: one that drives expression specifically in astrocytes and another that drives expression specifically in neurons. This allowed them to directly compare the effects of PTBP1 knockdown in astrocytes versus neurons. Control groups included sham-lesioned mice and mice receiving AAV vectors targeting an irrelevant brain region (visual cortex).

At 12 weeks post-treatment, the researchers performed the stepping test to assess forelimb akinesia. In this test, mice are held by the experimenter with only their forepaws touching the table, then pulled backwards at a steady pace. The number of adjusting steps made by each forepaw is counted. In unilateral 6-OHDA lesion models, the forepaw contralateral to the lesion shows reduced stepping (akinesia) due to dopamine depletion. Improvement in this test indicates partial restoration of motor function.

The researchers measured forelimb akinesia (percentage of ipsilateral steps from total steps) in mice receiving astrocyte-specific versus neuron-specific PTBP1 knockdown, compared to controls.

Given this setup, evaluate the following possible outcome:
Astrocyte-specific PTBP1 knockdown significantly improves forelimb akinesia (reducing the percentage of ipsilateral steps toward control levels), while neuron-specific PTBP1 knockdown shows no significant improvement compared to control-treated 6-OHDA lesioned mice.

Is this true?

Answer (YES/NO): NO